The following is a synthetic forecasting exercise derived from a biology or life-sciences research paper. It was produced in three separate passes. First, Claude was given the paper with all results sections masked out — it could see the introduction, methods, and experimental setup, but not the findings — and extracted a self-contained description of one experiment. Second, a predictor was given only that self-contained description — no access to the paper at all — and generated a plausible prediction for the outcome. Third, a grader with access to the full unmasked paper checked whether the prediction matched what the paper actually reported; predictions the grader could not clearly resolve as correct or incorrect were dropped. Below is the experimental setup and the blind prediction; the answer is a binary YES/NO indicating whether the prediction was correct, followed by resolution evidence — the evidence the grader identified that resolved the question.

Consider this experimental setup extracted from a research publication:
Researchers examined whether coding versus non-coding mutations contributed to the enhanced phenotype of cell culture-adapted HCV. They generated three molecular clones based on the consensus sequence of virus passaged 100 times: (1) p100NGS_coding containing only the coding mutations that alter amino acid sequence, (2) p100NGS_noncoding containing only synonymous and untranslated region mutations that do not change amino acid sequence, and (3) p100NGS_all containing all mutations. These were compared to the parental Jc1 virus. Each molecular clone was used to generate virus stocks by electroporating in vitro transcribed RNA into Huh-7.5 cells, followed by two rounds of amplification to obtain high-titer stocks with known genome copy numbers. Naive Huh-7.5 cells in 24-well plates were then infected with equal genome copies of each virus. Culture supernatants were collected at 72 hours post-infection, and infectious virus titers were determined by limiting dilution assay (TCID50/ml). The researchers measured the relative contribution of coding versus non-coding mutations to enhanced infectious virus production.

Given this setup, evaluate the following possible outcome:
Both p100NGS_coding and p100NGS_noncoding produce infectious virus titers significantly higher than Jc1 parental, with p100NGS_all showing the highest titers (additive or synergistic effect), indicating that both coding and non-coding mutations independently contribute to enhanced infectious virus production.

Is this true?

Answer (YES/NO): NO